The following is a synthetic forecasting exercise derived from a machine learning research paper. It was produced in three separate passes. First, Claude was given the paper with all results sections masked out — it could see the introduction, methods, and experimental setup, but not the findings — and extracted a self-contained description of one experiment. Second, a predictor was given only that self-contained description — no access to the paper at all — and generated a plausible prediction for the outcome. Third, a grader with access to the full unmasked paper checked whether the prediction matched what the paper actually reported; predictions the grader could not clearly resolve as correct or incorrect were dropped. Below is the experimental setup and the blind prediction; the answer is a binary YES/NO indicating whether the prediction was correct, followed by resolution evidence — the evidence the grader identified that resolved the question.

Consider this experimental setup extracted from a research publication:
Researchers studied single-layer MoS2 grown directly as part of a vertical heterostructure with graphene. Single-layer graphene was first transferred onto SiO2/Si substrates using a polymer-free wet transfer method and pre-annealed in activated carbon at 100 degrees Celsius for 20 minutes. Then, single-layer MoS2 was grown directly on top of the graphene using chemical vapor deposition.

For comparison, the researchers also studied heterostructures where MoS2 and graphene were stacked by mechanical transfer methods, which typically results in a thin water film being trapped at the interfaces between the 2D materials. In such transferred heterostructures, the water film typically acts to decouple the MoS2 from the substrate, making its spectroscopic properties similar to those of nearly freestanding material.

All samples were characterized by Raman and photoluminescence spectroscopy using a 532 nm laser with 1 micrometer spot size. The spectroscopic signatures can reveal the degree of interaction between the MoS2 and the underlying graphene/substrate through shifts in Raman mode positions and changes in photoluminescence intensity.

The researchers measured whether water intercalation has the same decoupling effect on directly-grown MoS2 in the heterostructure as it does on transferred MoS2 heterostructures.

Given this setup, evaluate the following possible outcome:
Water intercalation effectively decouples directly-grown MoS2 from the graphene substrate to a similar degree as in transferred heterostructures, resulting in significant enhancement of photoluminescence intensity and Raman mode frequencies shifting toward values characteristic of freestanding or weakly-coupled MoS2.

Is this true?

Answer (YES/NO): NO